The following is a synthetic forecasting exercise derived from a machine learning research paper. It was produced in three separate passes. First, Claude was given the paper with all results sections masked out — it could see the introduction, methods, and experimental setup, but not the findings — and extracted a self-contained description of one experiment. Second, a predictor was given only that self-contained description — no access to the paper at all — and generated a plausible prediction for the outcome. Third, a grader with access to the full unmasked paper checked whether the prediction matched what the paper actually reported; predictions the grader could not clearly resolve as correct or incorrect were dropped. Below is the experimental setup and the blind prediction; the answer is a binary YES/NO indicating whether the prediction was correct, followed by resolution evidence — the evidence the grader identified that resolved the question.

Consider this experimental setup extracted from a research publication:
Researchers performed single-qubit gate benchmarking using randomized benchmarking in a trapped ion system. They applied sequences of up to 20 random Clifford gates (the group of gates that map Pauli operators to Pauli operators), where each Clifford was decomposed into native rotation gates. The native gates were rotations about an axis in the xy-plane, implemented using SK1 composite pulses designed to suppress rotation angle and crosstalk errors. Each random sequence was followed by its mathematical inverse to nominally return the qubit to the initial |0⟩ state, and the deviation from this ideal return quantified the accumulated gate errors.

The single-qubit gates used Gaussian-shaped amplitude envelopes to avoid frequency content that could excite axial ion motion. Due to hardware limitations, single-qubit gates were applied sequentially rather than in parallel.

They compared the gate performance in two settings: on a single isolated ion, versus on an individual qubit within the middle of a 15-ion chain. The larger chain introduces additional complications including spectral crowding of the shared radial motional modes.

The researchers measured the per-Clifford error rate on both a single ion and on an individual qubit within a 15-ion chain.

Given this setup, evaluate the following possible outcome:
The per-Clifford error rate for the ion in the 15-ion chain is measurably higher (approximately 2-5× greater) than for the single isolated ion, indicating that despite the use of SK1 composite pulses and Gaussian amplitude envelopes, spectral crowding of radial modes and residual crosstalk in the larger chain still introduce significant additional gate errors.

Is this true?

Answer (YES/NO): YES